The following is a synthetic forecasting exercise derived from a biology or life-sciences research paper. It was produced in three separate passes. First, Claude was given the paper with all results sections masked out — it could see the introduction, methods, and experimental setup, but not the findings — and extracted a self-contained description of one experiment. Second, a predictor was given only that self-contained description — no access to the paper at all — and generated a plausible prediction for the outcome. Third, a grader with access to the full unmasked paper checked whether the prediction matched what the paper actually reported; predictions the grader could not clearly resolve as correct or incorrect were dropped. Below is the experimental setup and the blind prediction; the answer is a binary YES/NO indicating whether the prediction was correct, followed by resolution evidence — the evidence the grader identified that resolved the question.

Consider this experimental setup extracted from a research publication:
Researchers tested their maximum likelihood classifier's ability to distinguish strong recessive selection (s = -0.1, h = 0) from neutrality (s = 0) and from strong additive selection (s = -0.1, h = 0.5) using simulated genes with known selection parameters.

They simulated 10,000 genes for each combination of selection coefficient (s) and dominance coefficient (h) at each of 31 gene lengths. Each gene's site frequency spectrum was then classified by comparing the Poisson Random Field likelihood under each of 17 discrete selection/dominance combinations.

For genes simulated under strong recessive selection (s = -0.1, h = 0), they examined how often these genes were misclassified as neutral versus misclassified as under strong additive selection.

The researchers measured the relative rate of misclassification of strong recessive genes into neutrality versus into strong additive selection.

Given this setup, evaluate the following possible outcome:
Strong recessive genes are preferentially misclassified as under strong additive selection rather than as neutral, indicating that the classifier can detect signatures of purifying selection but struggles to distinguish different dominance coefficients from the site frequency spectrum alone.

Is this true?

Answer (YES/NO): NO